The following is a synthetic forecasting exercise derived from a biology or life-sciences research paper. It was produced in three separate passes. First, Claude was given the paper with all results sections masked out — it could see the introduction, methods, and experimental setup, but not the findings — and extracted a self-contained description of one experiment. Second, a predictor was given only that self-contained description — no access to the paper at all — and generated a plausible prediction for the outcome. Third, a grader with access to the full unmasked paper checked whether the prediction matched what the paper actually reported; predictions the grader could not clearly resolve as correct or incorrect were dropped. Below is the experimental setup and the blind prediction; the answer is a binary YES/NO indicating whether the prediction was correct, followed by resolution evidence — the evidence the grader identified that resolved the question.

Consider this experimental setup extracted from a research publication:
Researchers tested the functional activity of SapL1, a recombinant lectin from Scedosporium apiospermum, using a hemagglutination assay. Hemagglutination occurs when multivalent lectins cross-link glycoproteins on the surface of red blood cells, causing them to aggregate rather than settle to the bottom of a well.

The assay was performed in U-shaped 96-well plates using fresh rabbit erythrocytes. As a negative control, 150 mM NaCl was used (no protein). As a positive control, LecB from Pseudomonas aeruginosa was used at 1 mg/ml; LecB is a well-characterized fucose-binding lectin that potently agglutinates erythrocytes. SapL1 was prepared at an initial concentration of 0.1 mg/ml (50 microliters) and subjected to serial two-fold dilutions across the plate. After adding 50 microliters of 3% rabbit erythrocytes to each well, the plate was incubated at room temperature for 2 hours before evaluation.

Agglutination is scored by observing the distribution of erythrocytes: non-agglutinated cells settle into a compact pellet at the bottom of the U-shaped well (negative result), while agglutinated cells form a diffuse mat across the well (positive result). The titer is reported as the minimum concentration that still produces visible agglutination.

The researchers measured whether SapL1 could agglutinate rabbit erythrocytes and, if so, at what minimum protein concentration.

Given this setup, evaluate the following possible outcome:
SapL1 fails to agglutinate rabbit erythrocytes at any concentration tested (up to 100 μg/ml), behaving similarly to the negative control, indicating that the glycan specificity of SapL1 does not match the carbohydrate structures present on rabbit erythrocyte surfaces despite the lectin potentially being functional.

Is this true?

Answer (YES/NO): NO